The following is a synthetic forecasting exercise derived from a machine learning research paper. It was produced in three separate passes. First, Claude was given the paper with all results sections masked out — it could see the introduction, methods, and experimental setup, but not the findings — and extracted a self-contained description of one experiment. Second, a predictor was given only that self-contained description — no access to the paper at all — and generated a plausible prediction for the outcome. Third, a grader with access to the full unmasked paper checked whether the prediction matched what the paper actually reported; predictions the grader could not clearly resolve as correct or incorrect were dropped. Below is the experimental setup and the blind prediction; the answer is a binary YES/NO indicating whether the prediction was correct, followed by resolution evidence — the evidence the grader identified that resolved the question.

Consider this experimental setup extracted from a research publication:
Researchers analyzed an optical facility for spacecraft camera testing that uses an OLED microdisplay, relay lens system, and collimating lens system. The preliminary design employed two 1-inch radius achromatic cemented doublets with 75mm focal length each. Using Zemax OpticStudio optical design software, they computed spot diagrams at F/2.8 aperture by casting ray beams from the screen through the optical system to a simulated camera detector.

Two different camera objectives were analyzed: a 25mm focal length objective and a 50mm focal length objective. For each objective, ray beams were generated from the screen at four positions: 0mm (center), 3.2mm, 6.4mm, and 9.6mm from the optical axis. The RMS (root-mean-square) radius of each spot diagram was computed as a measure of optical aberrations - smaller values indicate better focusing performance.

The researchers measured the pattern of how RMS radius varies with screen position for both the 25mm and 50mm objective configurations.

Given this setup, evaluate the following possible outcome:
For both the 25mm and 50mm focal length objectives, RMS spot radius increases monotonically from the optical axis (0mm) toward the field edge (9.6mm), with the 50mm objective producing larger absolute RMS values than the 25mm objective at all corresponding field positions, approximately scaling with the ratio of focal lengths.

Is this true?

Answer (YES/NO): NO